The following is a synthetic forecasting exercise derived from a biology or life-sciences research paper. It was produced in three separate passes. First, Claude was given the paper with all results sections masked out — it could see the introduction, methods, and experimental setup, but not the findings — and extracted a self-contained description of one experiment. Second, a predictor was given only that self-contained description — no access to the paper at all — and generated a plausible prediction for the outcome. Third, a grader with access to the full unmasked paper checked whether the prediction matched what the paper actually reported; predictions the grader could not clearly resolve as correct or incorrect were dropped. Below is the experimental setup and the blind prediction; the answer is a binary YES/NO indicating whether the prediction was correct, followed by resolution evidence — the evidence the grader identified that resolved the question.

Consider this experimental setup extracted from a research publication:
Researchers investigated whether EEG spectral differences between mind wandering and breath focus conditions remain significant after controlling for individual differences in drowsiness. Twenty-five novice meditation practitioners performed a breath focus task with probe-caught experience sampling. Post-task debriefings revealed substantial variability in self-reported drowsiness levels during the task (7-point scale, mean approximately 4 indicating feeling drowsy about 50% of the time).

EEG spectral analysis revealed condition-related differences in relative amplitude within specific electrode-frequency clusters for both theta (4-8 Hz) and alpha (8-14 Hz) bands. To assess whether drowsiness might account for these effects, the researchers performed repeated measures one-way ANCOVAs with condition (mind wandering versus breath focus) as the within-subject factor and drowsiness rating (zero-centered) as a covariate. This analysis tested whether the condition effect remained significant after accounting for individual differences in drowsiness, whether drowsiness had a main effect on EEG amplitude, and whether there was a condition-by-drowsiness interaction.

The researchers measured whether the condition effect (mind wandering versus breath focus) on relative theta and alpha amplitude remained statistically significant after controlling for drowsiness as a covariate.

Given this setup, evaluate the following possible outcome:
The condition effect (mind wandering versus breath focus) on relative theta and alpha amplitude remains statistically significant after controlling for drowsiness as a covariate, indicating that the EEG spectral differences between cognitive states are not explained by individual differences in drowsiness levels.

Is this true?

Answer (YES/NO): YES